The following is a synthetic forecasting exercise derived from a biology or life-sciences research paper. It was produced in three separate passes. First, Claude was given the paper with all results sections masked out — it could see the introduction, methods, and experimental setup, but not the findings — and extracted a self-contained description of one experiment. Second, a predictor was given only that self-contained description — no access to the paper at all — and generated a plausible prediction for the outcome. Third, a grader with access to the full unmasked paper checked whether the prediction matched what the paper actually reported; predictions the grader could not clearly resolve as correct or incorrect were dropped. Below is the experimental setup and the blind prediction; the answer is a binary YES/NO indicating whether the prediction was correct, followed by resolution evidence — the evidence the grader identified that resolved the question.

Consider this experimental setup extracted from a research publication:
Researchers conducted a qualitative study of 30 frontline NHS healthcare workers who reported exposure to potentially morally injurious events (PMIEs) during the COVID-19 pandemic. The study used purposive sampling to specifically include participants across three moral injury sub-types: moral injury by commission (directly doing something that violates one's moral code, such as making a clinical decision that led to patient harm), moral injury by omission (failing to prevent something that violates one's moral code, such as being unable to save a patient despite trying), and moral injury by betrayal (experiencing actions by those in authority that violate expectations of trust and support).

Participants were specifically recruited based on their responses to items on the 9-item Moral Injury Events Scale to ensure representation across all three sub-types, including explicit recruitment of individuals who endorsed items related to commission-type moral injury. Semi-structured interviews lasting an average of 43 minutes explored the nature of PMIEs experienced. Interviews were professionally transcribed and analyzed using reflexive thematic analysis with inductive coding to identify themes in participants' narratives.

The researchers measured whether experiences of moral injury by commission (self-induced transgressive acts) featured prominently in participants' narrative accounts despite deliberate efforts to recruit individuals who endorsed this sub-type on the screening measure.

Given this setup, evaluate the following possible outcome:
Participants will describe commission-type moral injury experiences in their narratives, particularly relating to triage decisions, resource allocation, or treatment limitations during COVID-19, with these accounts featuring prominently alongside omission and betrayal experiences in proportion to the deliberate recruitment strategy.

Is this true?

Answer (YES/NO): NO